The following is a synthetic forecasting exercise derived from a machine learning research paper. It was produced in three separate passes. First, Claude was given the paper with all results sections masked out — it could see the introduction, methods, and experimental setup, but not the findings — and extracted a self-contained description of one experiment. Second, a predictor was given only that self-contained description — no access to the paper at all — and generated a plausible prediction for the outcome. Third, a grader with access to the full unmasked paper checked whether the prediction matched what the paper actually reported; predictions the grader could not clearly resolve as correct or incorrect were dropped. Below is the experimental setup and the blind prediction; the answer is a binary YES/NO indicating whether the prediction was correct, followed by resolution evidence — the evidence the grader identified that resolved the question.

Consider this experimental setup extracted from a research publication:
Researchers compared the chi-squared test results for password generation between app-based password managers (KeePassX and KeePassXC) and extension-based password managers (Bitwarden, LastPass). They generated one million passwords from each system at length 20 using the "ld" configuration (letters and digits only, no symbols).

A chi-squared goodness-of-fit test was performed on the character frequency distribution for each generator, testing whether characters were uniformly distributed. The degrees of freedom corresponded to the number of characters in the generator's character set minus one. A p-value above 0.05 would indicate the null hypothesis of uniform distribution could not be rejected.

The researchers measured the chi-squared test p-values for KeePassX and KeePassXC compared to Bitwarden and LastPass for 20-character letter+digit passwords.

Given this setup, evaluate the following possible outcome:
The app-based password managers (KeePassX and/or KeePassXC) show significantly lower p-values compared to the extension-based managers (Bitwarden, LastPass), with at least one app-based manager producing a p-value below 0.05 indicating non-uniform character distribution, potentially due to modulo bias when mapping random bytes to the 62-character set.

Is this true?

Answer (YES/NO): NO